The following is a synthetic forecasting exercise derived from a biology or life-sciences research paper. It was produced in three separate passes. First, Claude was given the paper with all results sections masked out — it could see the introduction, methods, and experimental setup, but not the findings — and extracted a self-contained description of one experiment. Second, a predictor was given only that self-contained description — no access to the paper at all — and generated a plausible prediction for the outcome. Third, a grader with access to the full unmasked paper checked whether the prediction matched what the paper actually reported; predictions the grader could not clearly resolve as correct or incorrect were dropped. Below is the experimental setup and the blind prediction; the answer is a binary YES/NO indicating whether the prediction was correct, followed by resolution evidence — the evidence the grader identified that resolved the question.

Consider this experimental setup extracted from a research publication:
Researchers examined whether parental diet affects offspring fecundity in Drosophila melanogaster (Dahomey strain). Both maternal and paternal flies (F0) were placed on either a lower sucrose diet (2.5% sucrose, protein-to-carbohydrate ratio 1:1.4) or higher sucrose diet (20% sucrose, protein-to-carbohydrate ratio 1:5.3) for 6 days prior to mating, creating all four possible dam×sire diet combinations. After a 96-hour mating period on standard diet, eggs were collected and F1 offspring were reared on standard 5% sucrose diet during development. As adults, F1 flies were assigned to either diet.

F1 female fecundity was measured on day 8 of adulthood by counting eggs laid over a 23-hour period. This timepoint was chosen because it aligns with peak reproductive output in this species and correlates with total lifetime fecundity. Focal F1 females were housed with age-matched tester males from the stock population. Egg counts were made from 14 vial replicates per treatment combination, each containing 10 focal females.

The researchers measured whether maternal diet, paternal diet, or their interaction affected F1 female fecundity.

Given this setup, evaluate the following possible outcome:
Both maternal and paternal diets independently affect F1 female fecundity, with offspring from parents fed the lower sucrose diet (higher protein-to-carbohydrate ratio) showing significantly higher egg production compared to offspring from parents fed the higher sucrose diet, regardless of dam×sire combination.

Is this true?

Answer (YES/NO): NO